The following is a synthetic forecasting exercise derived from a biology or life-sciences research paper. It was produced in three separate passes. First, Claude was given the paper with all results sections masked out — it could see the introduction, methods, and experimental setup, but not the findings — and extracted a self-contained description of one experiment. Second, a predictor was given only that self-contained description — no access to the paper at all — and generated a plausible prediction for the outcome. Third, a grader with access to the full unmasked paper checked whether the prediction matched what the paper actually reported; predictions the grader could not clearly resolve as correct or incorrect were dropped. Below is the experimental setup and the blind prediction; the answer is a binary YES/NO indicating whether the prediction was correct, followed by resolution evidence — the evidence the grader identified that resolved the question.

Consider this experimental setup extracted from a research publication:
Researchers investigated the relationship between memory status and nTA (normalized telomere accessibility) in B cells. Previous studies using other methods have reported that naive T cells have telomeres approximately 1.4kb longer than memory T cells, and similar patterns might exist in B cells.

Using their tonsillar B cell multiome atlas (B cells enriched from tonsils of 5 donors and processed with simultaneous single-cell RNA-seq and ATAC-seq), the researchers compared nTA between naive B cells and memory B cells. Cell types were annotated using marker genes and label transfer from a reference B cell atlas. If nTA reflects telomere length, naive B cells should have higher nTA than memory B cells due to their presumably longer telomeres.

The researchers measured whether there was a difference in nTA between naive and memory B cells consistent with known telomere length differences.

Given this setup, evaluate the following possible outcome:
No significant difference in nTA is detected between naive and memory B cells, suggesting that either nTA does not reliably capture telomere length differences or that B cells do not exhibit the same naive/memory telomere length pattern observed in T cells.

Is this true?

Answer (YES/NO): YES